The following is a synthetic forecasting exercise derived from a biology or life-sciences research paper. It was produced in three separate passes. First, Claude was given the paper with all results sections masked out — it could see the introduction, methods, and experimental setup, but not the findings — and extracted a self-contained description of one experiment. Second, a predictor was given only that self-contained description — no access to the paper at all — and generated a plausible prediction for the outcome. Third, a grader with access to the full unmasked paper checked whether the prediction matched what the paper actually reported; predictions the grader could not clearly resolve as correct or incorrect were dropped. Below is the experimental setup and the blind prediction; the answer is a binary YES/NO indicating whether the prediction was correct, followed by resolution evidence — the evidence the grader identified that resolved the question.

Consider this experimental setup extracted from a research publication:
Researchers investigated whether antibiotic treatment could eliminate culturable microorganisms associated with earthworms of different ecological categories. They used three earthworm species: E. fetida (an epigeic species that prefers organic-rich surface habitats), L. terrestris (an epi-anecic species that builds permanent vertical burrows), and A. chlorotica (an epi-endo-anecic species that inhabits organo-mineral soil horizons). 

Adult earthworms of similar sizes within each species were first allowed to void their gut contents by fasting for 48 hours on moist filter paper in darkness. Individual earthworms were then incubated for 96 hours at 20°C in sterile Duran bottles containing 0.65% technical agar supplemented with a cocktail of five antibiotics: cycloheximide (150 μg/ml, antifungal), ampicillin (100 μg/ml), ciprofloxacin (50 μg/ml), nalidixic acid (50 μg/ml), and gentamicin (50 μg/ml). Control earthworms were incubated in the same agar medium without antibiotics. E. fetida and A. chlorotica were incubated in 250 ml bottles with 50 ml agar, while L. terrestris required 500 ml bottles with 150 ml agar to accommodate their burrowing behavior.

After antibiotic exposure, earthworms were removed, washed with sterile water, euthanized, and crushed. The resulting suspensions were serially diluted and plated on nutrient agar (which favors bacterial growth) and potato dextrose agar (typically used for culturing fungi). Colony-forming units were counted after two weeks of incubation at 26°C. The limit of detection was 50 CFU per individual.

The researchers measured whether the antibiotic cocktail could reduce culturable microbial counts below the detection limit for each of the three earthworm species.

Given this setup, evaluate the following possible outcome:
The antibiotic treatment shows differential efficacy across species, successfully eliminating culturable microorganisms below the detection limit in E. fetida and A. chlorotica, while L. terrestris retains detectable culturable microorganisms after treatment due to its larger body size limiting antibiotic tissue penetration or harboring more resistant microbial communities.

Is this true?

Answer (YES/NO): YES